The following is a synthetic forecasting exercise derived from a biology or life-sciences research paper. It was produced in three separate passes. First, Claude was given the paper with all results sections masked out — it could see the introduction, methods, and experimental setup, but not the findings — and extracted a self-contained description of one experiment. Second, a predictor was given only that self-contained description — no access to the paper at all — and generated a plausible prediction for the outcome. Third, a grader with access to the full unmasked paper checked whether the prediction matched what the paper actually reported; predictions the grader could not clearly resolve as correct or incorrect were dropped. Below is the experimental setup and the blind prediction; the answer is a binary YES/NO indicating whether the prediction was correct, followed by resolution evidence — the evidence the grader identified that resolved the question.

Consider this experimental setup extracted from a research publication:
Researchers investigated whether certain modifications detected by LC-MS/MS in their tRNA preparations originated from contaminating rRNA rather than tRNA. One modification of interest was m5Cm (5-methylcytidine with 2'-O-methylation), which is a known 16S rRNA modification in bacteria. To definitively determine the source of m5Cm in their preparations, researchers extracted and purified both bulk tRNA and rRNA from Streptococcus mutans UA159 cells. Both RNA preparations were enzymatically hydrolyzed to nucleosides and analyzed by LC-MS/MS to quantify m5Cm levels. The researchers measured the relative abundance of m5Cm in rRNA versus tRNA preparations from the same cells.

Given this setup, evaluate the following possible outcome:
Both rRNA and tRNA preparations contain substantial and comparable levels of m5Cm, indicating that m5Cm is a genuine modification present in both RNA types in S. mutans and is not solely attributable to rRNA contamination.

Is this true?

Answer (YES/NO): NO